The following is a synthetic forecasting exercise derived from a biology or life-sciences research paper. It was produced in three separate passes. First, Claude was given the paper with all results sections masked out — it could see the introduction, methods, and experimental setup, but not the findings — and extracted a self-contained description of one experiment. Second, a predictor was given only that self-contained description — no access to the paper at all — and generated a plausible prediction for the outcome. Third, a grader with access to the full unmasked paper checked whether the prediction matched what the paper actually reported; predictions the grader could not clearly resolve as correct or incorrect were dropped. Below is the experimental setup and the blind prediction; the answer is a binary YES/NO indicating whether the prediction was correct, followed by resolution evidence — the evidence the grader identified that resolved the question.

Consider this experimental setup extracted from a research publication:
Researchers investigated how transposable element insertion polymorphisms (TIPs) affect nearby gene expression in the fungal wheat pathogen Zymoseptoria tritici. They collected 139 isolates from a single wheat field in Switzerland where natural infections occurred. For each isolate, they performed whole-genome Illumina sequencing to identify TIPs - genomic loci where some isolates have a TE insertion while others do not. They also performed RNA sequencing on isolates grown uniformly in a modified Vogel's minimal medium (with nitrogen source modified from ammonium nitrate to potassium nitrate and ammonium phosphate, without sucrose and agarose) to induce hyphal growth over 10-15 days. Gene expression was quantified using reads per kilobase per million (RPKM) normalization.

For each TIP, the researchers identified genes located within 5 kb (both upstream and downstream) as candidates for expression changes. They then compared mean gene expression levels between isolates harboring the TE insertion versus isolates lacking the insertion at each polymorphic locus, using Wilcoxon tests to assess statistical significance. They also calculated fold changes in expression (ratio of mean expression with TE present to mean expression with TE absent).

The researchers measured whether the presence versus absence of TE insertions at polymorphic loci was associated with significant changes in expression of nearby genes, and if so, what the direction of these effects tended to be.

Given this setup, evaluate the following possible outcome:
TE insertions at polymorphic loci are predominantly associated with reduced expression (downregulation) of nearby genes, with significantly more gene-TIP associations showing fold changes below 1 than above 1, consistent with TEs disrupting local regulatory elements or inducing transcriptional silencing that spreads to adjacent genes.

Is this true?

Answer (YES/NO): YES